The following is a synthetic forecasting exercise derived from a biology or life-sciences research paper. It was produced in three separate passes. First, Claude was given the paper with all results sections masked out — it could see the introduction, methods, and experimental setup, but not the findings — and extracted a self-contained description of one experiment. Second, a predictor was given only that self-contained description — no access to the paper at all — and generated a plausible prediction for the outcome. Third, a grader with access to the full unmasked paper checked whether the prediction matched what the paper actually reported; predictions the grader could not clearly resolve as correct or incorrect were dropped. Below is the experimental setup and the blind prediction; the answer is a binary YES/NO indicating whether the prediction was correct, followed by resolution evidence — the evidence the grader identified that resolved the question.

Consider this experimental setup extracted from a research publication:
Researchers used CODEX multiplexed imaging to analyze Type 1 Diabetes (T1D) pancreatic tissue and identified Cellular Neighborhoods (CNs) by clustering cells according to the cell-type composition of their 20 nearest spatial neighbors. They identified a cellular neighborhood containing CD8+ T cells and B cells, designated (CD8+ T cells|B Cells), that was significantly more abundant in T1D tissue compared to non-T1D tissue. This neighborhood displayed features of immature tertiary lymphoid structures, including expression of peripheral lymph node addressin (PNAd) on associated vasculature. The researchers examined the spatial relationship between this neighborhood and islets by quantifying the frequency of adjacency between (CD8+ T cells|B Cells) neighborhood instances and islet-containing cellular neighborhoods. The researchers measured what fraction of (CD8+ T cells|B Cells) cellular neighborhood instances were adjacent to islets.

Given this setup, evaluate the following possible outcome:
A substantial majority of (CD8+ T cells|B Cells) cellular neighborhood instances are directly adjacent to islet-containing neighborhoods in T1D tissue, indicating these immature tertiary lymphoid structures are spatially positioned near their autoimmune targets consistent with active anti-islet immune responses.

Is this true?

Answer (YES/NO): NO